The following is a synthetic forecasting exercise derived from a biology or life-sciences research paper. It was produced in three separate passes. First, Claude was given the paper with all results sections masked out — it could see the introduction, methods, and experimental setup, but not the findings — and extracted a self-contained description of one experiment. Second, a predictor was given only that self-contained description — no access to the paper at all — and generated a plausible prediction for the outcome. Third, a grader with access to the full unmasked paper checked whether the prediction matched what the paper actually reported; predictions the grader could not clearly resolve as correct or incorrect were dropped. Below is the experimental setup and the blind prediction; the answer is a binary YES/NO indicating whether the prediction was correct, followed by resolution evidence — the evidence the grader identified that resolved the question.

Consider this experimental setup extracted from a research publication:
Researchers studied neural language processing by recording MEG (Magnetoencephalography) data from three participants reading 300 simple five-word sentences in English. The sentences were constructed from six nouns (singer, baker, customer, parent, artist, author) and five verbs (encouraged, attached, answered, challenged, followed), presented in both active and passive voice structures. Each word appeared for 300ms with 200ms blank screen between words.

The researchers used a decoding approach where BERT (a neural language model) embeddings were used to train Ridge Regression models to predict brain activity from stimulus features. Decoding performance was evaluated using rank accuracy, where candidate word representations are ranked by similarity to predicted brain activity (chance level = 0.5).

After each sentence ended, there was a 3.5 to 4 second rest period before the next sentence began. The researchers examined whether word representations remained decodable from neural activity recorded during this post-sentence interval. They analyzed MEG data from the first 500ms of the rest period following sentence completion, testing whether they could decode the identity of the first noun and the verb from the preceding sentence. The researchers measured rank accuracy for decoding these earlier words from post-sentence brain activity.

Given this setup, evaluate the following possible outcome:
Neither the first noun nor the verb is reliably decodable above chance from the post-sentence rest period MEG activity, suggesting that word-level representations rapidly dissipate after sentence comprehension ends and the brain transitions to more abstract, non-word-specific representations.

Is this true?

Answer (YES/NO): NO